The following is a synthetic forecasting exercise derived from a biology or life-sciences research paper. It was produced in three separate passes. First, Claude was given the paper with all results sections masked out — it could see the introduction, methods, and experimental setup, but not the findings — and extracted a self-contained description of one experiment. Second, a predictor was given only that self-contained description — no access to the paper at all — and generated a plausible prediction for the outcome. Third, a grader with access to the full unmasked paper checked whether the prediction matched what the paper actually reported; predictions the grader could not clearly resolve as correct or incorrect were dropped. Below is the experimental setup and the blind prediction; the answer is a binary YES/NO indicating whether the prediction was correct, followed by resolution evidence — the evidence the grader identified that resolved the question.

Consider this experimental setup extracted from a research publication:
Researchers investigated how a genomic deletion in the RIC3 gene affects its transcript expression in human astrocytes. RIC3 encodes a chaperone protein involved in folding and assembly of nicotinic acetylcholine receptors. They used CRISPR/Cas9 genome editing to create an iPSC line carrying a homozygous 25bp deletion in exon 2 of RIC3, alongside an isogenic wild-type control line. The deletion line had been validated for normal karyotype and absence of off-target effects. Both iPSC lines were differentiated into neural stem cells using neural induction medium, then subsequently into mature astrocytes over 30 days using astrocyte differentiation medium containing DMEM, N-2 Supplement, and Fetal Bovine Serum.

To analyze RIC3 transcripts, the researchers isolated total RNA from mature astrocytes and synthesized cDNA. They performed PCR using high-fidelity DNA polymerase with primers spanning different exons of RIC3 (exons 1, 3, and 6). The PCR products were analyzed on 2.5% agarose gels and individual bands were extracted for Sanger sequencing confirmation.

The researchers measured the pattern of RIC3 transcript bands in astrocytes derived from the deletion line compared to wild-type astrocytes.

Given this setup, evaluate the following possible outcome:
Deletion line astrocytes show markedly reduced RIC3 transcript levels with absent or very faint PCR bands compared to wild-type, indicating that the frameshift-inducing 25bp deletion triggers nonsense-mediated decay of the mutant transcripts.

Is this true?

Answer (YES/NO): NO